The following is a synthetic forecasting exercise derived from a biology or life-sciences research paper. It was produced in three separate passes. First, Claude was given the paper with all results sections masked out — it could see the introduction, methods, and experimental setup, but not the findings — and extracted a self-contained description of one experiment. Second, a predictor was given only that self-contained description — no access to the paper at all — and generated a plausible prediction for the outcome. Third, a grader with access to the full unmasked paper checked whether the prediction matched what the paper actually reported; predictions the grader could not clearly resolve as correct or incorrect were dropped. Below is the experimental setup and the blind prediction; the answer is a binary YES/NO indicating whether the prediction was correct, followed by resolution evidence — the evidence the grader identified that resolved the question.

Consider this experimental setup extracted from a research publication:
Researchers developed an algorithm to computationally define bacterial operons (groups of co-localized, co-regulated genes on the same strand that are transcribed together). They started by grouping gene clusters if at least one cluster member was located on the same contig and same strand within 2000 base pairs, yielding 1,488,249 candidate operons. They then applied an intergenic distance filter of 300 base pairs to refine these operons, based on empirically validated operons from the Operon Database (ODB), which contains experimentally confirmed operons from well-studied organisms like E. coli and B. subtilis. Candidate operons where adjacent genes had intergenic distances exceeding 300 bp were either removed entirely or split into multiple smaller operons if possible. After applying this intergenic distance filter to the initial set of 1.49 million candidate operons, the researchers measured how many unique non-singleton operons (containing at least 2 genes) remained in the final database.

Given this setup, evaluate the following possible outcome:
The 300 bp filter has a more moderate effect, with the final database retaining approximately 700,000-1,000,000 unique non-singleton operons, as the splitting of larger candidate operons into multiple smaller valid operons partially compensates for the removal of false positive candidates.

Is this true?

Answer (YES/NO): NO